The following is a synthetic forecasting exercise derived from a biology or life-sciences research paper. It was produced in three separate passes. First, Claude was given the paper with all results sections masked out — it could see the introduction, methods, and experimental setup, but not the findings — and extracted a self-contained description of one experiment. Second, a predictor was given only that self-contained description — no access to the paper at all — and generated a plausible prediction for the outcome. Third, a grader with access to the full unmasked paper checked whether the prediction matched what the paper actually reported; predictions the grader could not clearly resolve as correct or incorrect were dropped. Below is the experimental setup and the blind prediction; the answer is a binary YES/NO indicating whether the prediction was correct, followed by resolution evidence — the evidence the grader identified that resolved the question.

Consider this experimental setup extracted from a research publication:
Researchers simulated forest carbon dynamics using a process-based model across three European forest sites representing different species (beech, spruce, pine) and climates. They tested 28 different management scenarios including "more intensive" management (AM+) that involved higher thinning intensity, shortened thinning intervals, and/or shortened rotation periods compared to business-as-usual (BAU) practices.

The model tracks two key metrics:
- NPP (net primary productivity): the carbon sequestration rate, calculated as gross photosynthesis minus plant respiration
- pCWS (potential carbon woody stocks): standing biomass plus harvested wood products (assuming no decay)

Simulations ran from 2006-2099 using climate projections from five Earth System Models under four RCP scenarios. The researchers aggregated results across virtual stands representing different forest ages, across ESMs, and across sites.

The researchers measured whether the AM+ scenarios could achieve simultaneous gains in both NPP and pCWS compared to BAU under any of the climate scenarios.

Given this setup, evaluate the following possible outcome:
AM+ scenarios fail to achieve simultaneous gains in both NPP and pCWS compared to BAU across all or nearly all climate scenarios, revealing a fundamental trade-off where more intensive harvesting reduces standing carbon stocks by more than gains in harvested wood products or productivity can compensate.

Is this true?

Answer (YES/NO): YES